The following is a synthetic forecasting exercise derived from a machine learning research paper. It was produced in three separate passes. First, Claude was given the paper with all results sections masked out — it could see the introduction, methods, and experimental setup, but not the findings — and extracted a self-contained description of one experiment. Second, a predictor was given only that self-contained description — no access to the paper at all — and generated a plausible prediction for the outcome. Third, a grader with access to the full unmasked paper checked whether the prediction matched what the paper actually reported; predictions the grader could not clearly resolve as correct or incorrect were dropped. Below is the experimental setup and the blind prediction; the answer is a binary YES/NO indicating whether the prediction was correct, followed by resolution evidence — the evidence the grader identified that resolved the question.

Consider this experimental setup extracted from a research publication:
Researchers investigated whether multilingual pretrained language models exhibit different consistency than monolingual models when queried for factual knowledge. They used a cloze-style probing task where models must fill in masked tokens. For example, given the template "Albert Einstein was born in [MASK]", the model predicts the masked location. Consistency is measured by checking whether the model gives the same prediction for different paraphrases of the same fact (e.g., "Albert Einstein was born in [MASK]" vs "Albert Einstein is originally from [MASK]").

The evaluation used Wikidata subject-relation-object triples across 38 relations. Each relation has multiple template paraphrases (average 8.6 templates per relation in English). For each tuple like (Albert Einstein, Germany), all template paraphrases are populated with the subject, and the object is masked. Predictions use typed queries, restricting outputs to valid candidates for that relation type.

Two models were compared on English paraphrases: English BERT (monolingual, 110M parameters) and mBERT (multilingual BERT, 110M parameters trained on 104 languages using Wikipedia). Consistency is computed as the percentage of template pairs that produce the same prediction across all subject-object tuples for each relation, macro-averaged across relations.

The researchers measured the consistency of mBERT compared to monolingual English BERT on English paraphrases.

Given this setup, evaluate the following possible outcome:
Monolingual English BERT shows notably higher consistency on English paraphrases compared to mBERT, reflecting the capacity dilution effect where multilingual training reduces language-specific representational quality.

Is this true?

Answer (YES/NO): NO